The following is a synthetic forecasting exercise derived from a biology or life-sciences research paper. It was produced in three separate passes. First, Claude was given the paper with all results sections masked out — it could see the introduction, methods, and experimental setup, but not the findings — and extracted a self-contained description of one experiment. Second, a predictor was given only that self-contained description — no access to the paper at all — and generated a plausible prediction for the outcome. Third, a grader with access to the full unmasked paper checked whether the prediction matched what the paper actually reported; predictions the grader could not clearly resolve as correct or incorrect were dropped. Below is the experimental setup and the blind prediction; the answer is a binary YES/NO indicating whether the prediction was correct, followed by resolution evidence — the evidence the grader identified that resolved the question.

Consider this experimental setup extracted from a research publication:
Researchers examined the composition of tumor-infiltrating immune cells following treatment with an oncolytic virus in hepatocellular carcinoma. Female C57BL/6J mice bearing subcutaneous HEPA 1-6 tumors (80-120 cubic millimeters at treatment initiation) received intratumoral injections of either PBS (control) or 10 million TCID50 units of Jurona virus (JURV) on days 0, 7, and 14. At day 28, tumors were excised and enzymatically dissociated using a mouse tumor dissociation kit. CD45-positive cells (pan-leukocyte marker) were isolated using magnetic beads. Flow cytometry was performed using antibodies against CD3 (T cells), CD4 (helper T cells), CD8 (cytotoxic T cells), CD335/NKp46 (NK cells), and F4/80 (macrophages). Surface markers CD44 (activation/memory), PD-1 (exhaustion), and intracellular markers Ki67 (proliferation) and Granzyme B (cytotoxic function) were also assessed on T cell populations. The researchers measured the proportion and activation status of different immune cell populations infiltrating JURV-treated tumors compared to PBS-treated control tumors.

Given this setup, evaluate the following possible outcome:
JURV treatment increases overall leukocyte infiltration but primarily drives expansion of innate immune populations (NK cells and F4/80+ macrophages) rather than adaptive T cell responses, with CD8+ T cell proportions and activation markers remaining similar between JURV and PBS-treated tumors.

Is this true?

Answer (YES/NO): NO